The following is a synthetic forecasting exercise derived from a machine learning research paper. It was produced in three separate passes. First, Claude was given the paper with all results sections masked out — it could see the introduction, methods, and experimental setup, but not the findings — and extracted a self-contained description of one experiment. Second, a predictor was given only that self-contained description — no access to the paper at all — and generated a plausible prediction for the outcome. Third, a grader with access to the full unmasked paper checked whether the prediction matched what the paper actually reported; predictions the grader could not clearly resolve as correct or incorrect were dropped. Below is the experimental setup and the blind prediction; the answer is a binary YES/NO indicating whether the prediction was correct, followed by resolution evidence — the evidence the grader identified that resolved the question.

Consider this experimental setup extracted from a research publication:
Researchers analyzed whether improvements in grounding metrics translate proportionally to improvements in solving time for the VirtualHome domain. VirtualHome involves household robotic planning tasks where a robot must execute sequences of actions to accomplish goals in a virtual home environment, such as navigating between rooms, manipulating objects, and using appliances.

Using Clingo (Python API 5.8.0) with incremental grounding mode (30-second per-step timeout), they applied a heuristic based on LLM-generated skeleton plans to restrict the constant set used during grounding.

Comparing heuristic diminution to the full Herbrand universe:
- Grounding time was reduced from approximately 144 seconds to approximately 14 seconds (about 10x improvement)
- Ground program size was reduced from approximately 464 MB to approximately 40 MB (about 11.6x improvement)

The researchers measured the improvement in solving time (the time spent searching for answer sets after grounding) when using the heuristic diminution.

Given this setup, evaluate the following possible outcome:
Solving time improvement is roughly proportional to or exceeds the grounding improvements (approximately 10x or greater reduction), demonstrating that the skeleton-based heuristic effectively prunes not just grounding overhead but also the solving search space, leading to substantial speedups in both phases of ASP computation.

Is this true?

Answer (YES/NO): NO